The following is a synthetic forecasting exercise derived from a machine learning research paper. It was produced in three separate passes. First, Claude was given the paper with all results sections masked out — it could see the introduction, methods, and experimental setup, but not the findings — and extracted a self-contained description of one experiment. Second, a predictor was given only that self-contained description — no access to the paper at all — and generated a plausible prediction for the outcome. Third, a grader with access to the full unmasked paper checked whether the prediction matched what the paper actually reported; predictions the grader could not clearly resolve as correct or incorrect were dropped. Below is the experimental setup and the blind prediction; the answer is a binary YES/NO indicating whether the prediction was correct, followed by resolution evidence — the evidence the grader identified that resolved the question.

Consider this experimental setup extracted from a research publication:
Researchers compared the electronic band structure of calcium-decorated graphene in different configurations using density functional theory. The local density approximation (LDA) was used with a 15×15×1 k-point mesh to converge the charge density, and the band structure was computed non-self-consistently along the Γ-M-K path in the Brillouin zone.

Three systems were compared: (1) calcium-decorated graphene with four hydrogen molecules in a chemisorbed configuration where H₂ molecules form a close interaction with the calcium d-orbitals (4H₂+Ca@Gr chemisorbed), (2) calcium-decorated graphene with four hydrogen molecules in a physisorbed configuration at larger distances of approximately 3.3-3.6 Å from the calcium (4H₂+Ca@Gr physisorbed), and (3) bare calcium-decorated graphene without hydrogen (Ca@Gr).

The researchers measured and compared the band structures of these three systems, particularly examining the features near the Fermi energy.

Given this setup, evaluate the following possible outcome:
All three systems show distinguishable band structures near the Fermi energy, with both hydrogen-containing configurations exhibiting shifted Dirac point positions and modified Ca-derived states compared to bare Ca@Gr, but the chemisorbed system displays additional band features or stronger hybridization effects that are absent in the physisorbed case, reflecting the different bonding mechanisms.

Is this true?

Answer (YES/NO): NO